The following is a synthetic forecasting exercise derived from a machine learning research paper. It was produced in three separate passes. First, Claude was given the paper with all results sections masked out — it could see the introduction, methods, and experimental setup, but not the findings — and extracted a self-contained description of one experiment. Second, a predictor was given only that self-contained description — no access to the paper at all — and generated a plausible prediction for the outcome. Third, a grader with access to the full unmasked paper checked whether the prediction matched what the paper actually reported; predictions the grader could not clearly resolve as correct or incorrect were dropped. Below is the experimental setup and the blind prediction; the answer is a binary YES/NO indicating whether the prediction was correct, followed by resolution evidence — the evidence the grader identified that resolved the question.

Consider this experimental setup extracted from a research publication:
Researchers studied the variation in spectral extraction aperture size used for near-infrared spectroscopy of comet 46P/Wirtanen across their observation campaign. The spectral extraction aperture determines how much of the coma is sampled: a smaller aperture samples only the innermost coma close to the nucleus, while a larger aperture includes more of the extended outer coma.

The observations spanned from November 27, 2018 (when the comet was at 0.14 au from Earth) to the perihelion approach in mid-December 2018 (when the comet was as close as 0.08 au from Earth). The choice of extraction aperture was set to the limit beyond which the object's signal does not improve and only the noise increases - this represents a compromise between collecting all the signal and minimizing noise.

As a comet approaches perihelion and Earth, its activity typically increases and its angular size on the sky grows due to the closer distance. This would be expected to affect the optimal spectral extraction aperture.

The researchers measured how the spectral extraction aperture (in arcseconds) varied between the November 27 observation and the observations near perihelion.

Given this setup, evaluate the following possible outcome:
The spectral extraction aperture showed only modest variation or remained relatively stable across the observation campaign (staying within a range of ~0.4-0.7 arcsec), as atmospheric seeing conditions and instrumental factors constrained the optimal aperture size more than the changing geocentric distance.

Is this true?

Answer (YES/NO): NO